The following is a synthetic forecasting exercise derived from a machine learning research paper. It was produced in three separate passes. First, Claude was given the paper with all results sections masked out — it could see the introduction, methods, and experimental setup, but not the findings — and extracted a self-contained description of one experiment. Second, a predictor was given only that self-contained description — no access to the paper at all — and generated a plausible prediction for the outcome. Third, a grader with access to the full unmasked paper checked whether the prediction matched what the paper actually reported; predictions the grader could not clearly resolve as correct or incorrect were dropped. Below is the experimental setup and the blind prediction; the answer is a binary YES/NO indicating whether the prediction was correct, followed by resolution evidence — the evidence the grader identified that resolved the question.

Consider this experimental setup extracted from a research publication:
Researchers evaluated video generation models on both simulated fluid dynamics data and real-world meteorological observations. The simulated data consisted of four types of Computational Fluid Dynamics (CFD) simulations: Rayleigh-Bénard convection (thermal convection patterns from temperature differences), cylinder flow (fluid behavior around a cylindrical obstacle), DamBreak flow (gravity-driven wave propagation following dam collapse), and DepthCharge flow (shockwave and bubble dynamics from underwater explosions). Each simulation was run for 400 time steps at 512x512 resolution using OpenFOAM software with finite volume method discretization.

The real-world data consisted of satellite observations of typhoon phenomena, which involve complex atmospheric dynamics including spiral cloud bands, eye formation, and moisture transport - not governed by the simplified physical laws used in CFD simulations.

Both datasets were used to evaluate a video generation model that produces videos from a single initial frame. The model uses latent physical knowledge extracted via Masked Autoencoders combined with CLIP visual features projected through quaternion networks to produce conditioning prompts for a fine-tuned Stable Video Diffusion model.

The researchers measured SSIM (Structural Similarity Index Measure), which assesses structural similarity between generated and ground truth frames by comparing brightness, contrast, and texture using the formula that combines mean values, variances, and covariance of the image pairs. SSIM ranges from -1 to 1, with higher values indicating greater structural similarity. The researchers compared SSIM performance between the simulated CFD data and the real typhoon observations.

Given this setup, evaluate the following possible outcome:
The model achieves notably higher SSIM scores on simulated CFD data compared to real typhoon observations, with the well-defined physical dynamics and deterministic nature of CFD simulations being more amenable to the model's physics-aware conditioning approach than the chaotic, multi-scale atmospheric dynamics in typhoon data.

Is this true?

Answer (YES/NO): YES